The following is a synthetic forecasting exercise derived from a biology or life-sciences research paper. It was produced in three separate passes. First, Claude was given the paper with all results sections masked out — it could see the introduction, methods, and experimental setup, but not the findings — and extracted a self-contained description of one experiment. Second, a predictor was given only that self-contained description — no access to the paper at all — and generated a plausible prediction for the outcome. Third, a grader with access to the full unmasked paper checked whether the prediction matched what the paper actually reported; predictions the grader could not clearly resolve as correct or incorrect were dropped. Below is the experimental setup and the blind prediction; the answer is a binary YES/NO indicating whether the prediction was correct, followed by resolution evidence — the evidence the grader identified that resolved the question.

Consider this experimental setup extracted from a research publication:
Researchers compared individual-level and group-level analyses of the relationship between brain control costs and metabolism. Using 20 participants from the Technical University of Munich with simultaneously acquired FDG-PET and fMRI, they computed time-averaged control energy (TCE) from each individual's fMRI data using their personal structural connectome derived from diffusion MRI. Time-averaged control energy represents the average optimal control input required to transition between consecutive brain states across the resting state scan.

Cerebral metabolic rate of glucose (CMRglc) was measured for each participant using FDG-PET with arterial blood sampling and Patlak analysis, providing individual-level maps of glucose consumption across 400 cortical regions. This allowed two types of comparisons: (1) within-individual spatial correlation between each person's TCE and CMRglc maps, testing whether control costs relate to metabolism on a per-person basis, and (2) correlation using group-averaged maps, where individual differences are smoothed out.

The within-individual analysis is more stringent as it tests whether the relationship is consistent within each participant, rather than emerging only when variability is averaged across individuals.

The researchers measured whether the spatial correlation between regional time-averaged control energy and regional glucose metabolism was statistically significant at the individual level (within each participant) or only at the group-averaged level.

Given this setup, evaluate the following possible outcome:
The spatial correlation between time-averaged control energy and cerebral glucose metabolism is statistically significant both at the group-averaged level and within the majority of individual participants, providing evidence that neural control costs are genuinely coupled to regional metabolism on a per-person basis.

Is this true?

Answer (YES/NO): NO